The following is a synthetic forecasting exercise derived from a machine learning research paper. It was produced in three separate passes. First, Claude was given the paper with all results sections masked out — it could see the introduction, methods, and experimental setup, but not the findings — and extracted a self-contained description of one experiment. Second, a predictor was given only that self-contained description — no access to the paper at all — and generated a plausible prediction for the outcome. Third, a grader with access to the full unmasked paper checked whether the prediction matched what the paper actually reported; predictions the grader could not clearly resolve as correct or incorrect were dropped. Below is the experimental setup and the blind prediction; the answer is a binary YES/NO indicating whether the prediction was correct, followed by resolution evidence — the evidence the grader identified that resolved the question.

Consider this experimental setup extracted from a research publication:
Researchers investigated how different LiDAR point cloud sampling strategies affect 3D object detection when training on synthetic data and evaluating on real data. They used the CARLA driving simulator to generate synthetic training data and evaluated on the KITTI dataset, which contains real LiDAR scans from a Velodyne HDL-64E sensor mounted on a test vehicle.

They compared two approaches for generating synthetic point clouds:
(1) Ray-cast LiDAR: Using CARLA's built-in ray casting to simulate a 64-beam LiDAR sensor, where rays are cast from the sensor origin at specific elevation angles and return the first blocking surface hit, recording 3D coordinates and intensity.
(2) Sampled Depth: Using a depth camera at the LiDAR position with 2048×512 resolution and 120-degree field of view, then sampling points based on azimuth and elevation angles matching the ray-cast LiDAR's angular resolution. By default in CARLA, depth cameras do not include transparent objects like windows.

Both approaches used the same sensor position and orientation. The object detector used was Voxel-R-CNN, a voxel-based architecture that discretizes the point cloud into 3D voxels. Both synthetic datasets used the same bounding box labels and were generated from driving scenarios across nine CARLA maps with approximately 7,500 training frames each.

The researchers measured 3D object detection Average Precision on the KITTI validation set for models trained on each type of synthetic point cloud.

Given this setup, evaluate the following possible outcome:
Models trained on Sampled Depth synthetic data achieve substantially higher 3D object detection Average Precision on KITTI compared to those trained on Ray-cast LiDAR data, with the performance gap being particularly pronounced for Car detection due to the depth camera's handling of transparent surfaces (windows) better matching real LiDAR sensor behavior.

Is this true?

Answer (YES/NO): NO